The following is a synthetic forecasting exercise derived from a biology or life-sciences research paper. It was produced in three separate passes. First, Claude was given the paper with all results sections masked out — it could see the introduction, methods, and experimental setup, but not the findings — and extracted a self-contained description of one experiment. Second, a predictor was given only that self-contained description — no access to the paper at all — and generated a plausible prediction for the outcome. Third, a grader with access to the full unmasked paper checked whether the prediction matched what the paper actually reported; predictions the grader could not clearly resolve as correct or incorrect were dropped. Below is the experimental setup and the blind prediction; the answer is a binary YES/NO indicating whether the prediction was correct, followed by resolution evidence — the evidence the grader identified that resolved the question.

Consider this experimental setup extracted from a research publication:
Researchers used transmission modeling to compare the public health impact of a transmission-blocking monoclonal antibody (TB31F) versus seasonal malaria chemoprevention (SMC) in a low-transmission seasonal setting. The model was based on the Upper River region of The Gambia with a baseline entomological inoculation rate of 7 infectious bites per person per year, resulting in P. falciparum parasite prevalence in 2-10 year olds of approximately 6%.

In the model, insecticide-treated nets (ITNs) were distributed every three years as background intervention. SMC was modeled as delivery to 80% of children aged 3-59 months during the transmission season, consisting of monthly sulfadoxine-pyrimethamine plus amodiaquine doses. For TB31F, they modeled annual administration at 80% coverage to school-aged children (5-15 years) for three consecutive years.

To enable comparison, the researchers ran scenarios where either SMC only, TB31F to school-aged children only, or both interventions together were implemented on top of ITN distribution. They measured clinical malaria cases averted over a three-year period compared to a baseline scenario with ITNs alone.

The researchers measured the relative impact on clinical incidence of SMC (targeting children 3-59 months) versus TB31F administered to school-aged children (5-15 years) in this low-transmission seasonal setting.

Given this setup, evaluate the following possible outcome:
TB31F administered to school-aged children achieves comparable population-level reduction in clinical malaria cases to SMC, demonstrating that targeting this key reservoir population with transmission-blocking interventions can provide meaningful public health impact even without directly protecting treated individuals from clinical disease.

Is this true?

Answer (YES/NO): NO